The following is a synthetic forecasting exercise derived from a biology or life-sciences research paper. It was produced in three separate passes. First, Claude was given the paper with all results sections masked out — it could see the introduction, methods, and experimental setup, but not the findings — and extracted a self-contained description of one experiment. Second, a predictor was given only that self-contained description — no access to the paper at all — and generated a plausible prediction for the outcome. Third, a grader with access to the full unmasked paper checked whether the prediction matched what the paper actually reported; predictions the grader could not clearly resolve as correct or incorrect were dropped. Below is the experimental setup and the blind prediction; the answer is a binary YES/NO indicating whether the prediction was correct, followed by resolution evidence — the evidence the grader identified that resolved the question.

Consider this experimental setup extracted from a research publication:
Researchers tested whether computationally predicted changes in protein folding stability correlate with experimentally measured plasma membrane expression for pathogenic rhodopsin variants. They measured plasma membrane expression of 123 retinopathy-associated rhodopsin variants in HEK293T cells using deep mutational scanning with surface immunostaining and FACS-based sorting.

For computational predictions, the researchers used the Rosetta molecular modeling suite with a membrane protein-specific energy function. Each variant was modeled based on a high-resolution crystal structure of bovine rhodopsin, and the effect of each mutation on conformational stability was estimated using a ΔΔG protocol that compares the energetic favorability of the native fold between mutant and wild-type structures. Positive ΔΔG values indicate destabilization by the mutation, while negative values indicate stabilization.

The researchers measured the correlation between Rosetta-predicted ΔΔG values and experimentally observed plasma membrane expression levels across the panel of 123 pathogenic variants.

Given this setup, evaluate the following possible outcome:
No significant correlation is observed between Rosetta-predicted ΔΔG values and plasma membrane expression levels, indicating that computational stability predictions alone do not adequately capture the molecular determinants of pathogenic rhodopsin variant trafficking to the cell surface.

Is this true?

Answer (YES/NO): NO